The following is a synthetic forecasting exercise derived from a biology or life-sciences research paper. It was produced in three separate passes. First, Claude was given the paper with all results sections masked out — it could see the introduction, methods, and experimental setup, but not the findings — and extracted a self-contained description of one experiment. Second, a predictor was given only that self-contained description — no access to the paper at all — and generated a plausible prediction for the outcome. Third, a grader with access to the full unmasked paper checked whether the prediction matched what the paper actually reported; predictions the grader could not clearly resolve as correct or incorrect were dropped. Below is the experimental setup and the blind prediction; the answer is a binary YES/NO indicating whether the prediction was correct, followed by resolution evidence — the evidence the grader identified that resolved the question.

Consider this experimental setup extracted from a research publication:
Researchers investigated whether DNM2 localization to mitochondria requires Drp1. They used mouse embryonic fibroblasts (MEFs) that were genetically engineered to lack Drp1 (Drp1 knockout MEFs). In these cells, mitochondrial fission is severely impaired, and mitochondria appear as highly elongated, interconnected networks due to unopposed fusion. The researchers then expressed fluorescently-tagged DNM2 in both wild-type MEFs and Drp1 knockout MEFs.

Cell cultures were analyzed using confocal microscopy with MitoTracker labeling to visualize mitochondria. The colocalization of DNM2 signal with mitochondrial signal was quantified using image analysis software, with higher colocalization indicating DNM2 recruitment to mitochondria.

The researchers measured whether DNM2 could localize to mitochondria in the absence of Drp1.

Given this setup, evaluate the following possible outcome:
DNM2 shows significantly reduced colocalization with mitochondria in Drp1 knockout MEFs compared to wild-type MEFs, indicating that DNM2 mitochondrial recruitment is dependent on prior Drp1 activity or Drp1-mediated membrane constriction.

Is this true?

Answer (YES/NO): YES